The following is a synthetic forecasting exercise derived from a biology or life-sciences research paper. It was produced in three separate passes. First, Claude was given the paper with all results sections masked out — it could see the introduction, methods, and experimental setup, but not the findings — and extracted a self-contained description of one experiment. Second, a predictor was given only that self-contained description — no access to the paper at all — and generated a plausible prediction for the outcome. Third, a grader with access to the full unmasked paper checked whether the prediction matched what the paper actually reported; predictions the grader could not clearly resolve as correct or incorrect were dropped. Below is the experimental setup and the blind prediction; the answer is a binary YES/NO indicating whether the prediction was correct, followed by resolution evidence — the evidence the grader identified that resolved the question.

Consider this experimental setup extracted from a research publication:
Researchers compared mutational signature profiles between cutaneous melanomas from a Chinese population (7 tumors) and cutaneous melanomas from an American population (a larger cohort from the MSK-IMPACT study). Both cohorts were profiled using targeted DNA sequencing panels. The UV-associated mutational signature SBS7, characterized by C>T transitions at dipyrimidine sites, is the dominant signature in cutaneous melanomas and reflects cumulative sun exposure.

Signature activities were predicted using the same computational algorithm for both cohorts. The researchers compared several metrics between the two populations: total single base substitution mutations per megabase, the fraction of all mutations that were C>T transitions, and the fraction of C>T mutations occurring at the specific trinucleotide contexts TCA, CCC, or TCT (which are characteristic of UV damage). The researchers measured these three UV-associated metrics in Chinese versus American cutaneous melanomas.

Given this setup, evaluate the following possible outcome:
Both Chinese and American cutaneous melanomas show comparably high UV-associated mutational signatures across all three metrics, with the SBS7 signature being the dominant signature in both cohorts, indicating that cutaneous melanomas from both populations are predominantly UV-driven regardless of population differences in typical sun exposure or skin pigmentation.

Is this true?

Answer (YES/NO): NO